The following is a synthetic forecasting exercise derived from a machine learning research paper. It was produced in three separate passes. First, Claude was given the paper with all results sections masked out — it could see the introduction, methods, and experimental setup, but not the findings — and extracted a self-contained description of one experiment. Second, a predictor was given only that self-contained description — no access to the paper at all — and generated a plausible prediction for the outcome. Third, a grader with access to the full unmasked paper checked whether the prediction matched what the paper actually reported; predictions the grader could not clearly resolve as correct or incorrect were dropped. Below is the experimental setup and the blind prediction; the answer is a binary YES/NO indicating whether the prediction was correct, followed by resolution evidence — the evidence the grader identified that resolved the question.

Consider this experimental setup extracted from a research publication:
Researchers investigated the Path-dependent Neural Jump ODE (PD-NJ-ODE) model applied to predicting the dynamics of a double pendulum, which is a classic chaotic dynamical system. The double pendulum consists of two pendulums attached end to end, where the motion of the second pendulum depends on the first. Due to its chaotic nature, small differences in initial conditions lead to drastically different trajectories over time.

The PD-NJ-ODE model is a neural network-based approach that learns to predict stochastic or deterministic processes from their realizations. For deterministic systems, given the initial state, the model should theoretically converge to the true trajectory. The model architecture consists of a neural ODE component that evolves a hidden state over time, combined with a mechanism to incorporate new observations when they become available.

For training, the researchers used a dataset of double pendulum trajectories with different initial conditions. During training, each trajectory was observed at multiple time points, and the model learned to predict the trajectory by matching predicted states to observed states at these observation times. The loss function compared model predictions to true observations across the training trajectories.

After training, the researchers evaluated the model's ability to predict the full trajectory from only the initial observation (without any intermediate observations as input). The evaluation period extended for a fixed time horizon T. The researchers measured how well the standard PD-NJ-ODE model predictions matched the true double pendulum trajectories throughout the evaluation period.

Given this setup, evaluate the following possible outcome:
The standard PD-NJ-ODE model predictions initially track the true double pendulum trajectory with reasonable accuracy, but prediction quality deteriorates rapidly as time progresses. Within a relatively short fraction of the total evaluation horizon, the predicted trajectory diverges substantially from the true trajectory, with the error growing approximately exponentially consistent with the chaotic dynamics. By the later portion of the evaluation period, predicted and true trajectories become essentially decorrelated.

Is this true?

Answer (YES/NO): NO